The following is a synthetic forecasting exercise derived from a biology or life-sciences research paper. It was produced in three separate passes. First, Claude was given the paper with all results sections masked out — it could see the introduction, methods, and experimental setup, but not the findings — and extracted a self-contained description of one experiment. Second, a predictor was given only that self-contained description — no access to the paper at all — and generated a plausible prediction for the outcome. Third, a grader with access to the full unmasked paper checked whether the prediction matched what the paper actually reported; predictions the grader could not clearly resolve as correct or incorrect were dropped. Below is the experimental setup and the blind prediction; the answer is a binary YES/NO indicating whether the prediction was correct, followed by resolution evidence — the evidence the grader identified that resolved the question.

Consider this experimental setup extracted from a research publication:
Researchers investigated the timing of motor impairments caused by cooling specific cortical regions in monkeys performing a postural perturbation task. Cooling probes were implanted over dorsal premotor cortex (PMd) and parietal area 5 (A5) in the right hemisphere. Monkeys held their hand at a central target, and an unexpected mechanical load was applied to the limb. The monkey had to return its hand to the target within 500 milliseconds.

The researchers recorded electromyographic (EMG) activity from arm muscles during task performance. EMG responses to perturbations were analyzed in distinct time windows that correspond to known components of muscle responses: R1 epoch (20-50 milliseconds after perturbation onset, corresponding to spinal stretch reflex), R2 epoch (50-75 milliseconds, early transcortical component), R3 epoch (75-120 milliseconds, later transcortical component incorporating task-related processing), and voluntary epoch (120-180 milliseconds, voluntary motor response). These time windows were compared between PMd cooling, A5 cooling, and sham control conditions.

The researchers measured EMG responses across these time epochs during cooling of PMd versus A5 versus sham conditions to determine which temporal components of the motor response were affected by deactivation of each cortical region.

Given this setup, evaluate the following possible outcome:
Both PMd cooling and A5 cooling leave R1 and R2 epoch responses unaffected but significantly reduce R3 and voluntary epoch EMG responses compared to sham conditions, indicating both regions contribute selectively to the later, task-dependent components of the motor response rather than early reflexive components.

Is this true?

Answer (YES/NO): NO